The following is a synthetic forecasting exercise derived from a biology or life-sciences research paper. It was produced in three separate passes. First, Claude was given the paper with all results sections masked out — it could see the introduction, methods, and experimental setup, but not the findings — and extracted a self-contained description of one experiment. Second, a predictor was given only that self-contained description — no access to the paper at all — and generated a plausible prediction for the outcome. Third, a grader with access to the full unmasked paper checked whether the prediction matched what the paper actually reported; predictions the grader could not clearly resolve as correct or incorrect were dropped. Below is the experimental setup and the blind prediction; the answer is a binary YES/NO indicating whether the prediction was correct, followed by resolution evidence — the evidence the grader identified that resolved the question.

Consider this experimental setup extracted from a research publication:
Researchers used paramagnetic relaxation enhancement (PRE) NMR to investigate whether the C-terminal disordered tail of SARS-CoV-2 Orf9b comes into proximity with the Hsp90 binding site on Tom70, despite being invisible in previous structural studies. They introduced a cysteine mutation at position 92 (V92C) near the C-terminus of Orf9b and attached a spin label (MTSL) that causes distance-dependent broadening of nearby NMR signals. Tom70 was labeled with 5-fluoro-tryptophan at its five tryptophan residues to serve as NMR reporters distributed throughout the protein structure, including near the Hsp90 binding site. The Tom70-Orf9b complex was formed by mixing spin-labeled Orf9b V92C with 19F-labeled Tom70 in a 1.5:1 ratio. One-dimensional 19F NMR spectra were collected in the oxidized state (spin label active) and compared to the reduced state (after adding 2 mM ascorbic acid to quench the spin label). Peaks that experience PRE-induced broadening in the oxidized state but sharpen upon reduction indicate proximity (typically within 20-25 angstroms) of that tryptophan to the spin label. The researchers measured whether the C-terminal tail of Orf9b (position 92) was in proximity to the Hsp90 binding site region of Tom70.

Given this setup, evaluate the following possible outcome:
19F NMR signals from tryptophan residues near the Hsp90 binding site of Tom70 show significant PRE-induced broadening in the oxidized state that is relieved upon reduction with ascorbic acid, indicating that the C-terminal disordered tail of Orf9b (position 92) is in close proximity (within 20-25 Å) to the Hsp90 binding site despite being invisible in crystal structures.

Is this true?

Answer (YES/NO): YES